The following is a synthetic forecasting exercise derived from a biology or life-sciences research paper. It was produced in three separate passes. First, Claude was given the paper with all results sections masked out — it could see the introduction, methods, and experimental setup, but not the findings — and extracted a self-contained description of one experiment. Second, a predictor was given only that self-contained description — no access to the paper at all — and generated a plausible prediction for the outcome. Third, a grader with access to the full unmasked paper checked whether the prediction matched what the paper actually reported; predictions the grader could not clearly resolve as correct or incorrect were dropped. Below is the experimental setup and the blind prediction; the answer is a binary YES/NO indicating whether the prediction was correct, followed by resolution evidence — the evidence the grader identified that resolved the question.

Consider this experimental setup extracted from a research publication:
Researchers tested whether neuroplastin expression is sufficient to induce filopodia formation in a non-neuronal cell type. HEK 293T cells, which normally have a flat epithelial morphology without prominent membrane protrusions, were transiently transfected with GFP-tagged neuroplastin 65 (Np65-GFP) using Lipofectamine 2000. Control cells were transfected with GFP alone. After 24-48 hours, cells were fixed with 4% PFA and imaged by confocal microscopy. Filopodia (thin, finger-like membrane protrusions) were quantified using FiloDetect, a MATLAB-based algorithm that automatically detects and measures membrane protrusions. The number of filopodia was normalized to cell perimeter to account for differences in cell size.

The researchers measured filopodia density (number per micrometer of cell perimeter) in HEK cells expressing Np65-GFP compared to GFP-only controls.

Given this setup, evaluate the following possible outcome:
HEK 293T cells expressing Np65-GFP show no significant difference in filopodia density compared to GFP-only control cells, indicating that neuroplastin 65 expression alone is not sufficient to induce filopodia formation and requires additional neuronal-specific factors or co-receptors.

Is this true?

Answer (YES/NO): NO